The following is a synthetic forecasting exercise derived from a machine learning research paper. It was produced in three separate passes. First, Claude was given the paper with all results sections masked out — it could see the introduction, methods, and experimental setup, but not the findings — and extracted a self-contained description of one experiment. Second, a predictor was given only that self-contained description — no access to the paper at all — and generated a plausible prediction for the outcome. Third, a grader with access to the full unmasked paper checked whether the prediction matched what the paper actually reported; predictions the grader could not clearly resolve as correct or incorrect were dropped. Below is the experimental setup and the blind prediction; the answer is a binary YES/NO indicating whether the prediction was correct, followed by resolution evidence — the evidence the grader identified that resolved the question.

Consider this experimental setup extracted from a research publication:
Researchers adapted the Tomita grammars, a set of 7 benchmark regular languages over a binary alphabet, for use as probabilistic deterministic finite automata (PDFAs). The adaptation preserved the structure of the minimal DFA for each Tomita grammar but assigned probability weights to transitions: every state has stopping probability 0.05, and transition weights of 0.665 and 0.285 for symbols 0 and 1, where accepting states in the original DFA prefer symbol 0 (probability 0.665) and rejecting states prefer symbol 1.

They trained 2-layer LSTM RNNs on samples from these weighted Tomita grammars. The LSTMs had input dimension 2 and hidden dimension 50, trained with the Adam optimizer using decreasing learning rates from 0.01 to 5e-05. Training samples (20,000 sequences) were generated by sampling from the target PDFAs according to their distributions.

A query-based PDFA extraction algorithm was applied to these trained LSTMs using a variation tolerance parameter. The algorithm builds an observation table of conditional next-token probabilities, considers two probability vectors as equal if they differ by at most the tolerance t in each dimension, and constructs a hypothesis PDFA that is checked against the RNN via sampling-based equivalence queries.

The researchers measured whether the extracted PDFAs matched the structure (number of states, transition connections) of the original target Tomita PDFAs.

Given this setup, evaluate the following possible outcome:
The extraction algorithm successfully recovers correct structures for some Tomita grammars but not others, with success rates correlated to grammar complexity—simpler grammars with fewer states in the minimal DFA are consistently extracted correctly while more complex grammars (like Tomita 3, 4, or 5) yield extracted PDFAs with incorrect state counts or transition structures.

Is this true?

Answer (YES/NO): NO